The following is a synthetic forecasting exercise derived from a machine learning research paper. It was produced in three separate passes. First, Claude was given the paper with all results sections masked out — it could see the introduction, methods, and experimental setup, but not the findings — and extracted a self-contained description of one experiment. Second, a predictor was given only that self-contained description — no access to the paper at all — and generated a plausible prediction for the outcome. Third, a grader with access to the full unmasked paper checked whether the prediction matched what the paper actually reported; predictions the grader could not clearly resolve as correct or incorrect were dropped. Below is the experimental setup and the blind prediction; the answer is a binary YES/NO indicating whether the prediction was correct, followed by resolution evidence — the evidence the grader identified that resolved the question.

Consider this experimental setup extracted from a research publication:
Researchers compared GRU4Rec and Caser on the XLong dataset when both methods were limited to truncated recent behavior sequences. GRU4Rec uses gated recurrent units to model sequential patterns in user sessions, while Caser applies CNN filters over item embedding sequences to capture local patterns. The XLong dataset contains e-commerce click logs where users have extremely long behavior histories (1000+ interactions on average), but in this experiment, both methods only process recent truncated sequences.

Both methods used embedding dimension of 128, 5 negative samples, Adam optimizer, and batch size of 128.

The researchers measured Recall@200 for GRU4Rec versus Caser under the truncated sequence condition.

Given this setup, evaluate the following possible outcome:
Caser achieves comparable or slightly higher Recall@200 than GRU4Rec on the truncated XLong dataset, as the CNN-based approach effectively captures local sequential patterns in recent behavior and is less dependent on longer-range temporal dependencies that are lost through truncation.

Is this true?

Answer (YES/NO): YES